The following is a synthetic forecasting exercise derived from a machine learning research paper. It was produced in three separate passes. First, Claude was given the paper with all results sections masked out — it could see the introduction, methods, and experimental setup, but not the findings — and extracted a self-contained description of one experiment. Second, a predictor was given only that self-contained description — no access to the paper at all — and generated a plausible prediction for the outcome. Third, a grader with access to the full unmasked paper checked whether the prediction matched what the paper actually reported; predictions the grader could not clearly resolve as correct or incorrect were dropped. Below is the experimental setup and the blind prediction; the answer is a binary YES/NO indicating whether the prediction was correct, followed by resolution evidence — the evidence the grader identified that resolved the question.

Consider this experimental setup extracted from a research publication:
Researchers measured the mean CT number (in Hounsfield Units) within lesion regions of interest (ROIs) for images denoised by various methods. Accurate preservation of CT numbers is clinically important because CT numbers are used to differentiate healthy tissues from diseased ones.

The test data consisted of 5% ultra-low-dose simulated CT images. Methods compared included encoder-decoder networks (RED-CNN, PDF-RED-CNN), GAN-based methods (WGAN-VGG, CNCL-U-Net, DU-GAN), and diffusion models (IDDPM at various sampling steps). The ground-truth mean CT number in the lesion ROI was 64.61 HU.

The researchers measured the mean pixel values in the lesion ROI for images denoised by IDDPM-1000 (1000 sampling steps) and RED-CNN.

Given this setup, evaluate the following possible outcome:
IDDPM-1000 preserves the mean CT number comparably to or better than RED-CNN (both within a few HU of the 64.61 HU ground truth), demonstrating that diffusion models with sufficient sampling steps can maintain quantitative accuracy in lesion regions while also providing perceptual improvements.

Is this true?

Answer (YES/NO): NO